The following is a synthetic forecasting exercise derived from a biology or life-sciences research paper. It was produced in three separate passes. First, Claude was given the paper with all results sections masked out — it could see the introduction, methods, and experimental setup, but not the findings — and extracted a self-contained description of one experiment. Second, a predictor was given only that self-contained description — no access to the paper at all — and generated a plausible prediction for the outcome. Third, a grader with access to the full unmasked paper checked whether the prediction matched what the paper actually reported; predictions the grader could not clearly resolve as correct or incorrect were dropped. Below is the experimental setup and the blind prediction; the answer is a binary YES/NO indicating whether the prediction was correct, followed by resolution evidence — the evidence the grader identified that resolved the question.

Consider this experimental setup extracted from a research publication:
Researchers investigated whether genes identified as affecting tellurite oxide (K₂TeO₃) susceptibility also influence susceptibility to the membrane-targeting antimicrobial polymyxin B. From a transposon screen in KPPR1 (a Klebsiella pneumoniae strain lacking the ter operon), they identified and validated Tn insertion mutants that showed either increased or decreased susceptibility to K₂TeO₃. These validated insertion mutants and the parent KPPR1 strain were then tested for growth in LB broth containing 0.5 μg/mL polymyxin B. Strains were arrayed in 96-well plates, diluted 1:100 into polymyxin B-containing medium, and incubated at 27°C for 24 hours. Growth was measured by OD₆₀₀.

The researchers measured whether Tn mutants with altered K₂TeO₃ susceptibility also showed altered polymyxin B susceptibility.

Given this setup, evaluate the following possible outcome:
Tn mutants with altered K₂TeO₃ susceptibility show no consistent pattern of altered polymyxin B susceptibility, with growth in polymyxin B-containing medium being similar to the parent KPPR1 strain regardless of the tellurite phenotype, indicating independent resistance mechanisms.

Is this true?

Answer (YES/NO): NO